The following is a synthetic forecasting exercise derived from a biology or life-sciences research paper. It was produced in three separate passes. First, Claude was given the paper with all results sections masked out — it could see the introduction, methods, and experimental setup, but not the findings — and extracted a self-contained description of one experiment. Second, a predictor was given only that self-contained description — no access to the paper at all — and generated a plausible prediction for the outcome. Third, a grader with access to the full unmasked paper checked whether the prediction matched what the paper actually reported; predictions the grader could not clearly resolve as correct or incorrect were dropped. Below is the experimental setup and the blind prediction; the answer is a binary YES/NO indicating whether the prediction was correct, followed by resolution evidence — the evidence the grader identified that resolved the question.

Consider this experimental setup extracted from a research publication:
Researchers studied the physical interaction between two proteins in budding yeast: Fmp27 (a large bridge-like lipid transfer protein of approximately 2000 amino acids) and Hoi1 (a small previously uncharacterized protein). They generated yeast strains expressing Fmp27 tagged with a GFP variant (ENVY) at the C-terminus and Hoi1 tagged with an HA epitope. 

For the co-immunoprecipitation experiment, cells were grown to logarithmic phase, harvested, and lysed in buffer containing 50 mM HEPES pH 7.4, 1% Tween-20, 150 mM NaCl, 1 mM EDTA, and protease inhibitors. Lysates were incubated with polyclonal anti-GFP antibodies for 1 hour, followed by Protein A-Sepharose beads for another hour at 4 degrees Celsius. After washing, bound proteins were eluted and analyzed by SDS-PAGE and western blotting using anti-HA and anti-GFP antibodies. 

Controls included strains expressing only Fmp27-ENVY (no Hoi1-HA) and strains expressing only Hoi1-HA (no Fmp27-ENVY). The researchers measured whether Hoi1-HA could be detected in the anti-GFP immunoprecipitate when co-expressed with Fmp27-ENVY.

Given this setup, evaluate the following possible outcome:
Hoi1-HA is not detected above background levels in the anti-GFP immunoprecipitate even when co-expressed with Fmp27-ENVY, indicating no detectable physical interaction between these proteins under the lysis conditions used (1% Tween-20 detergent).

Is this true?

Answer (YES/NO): NO